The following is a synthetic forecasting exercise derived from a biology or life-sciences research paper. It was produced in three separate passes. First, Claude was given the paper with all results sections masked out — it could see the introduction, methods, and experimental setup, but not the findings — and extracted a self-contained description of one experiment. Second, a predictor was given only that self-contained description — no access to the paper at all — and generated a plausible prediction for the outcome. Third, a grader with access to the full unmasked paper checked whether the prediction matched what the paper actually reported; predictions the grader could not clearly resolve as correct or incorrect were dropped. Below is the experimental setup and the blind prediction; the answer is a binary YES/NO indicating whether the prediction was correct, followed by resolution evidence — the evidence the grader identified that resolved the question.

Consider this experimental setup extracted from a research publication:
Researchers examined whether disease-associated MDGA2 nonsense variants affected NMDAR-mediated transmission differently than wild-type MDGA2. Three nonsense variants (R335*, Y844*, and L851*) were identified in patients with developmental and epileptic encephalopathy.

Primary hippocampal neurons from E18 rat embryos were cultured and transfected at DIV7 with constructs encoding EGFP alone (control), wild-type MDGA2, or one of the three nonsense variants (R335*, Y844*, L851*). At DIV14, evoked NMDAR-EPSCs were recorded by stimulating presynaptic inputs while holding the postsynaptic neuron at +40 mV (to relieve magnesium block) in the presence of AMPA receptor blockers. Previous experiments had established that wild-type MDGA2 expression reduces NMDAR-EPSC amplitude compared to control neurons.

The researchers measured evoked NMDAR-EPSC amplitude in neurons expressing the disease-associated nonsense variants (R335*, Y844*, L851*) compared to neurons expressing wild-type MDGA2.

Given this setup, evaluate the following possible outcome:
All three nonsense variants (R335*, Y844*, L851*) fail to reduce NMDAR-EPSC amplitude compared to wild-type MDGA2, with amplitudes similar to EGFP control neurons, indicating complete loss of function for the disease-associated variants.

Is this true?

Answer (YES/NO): YES